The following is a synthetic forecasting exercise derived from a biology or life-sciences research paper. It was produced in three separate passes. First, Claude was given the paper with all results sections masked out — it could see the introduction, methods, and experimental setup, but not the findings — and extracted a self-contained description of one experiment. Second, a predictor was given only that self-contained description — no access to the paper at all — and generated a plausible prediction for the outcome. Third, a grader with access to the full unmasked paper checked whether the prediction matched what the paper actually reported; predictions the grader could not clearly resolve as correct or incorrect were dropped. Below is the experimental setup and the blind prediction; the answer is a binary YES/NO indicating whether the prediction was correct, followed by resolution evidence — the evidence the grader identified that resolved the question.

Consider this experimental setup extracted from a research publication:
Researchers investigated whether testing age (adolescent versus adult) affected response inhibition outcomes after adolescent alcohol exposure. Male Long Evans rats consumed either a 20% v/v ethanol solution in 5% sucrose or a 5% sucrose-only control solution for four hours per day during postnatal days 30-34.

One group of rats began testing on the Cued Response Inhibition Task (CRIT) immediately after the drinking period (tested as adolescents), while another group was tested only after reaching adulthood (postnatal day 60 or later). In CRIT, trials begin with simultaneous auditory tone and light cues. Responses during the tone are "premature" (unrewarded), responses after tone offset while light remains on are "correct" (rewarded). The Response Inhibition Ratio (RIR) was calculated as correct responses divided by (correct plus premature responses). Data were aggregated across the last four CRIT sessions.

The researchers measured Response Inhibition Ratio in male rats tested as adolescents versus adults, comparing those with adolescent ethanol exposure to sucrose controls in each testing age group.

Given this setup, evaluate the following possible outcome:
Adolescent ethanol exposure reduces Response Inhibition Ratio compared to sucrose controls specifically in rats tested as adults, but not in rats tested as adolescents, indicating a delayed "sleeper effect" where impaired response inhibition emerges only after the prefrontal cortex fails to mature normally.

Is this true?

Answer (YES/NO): YES